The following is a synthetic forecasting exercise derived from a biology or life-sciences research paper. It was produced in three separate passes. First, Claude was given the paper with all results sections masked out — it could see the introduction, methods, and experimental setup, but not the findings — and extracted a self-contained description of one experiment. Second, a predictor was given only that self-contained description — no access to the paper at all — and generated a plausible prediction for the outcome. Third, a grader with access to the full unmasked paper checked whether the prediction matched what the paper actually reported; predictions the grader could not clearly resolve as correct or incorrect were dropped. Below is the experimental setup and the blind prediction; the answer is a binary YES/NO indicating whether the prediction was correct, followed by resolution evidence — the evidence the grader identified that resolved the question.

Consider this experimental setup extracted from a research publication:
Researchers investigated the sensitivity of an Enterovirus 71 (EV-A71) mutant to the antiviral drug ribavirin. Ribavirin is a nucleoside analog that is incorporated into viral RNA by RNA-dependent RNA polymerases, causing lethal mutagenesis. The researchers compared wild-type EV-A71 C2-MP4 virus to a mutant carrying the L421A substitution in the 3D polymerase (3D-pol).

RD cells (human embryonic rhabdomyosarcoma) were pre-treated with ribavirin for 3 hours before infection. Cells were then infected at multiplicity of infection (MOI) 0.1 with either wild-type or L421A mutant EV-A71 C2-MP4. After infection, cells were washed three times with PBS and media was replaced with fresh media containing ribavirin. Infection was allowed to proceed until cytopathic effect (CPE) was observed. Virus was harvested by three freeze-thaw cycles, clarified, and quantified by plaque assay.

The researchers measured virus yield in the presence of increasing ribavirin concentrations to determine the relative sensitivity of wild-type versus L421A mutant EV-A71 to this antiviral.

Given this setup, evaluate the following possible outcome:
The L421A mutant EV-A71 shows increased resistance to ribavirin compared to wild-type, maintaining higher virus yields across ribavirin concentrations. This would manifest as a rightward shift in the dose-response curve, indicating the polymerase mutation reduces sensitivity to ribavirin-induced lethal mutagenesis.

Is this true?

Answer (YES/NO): NO